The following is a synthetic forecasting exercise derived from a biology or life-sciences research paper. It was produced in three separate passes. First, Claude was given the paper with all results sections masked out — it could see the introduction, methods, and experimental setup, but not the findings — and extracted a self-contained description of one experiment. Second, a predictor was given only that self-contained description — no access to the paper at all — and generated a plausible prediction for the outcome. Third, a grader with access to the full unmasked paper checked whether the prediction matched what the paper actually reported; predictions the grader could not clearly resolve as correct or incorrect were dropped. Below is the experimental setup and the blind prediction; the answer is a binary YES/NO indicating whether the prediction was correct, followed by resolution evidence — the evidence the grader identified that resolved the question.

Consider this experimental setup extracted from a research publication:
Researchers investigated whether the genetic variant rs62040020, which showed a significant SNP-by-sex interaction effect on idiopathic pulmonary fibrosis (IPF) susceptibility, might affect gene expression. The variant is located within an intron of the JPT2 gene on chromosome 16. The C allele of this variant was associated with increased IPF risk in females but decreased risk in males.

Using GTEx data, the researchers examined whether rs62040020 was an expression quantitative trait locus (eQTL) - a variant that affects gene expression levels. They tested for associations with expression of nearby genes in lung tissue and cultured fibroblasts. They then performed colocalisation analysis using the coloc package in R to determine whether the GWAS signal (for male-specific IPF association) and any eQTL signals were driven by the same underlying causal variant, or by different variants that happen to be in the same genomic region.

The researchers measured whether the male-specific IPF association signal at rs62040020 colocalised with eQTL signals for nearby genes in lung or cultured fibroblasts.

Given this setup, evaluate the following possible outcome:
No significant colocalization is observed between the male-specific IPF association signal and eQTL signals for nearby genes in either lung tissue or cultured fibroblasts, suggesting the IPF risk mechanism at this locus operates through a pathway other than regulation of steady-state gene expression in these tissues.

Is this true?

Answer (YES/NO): YES